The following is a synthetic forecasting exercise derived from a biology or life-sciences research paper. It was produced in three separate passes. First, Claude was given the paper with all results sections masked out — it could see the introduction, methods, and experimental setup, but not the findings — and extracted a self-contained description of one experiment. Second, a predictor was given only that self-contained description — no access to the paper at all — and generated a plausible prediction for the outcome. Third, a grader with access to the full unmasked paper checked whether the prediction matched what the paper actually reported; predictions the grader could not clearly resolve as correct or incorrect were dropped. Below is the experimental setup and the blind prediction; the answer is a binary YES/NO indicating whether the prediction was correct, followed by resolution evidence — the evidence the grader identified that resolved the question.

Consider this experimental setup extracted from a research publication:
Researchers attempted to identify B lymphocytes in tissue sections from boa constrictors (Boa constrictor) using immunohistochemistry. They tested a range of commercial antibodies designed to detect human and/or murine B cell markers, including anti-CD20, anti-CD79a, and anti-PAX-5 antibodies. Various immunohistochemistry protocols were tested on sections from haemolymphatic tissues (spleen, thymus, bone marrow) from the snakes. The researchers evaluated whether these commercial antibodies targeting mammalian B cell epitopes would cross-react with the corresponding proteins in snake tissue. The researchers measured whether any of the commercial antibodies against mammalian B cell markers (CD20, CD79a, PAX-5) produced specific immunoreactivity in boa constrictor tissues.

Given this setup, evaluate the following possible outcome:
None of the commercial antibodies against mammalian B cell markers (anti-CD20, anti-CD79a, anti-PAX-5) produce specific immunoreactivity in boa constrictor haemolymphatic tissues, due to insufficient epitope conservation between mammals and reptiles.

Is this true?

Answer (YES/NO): YES